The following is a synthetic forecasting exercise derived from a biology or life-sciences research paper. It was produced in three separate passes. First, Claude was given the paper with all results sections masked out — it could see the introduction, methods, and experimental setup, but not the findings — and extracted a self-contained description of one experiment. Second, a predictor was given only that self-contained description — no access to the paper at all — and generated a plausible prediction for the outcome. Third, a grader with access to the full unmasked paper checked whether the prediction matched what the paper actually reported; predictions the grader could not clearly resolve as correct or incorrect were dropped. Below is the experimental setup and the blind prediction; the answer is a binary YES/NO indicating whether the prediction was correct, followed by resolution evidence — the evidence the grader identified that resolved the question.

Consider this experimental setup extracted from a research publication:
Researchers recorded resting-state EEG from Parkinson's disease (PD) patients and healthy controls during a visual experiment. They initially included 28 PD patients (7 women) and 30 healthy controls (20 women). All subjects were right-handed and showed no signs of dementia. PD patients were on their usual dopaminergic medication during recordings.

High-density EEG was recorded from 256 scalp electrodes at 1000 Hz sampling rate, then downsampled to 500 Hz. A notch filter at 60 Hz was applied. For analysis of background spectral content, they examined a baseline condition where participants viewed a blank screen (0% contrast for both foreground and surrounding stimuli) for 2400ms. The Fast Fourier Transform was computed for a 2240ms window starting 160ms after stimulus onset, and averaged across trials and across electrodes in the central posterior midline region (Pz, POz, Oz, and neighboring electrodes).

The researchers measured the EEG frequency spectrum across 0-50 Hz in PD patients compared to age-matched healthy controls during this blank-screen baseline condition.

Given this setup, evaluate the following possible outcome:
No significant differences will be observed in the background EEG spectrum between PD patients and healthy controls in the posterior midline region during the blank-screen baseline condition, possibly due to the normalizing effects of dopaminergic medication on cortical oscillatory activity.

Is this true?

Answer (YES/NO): NO